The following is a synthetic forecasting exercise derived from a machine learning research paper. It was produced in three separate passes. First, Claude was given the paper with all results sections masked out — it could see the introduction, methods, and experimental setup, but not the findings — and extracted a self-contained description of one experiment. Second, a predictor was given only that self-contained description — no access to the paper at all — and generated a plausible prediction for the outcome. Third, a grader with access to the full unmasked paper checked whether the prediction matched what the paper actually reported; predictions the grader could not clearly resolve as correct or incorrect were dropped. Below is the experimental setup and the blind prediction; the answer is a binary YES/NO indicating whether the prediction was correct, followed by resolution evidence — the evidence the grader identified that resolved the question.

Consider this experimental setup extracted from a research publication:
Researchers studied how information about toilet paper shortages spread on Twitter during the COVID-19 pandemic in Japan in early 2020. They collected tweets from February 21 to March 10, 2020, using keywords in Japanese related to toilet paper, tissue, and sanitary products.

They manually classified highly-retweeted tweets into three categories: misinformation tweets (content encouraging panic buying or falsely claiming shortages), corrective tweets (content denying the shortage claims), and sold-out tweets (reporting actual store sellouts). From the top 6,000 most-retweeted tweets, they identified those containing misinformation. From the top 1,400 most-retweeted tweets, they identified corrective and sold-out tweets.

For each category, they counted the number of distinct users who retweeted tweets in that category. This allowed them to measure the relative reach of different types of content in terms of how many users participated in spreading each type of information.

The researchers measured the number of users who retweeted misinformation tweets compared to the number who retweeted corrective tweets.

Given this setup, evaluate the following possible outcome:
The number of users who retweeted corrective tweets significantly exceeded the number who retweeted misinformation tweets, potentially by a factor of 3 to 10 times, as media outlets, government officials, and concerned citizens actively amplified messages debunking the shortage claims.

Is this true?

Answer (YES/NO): NO